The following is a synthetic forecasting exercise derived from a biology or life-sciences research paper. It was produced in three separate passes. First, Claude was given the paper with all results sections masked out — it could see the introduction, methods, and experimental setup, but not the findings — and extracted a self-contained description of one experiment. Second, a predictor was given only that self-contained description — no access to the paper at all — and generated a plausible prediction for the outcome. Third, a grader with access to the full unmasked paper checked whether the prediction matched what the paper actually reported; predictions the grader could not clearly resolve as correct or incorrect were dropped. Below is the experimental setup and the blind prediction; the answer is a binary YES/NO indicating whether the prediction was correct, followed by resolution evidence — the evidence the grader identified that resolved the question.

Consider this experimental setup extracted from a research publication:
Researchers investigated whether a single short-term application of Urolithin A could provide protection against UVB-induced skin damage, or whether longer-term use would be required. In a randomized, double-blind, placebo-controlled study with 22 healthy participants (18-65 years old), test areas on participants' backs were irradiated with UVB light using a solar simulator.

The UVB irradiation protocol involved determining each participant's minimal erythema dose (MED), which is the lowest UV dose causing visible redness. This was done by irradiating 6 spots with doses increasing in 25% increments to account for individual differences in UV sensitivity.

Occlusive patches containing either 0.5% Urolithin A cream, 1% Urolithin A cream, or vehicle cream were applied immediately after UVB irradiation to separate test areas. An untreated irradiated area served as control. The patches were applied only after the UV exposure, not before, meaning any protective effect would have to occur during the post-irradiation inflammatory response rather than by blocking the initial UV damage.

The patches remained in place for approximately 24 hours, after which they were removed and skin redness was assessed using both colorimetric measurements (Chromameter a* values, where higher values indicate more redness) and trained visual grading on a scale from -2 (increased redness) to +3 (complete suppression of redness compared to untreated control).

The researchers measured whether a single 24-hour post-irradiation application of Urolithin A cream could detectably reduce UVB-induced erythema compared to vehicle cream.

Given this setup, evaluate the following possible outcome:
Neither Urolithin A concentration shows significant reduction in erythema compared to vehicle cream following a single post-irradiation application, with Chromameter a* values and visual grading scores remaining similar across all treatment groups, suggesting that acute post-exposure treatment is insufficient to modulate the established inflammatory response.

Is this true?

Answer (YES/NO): NO